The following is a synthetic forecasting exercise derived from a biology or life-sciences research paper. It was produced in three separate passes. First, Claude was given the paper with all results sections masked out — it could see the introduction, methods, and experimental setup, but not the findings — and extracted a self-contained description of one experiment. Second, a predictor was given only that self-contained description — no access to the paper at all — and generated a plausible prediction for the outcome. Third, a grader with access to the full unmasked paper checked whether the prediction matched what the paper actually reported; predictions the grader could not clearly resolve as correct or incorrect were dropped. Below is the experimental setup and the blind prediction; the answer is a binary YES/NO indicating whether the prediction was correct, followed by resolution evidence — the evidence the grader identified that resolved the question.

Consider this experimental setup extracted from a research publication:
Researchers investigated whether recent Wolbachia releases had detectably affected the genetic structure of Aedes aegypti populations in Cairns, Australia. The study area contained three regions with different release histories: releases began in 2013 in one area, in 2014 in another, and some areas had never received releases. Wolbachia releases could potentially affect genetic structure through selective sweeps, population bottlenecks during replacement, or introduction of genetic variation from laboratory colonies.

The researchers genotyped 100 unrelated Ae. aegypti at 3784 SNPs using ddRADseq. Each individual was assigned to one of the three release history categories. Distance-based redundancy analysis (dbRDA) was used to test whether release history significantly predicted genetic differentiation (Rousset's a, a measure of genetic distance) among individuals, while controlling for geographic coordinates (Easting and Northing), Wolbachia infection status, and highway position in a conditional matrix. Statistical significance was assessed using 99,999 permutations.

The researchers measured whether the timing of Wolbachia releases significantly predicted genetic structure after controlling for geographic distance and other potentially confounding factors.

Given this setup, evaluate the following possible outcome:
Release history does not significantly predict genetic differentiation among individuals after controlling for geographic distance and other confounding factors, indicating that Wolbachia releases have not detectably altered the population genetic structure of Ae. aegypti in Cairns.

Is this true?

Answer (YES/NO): YES